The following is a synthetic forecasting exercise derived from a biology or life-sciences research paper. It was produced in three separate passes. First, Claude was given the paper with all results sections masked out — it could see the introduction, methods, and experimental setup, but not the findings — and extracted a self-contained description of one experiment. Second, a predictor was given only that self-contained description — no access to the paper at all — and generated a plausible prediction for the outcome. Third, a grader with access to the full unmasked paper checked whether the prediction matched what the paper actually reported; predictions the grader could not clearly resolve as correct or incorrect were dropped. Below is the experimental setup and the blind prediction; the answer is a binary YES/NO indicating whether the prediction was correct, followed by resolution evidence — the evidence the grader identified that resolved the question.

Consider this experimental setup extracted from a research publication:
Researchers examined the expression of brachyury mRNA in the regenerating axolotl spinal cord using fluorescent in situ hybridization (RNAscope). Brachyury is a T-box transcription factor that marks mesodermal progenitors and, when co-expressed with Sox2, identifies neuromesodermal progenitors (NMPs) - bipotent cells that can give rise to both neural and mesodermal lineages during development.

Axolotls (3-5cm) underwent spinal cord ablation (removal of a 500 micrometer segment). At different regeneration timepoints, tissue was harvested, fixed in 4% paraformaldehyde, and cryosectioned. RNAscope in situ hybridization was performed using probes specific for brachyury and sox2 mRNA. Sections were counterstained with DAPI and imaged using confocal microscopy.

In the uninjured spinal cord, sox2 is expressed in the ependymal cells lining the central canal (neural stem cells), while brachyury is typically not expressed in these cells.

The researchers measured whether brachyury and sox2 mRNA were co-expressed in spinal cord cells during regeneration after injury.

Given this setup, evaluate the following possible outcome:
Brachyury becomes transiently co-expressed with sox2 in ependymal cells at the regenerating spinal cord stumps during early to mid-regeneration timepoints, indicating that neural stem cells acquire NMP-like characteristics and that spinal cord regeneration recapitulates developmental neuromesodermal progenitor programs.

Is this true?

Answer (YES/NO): NO